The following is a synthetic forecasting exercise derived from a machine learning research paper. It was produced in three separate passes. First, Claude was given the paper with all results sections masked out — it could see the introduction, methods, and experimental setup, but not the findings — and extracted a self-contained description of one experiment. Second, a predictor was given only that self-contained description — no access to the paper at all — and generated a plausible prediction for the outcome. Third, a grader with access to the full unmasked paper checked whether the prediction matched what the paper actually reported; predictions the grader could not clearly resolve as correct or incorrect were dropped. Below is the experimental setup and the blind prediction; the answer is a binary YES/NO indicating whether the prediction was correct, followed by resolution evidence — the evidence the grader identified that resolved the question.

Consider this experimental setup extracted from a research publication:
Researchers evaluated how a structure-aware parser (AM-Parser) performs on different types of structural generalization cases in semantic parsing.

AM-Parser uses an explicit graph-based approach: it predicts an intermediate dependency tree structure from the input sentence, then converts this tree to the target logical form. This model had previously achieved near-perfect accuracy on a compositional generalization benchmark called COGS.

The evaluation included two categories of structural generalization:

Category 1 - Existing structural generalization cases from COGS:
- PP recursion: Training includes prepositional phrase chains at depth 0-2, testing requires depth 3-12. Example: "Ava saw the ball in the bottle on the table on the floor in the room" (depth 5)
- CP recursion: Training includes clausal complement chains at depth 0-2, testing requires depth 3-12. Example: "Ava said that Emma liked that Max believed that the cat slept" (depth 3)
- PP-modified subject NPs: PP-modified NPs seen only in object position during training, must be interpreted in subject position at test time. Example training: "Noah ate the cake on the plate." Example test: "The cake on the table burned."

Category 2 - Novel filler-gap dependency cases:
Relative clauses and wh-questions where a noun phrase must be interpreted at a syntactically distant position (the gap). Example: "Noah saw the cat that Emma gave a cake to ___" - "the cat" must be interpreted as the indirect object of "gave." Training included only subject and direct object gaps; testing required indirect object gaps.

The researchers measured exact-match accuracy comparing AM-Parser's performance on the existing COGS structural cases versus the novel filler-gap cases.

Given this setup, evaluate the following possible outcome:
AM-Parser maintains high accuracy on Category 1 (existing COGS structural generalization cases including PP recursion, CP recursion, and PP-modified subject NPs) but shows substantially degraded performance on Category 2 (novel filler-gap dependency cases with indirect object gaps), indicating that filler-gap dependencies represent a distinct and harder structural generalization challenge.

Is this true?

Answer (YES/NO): YES